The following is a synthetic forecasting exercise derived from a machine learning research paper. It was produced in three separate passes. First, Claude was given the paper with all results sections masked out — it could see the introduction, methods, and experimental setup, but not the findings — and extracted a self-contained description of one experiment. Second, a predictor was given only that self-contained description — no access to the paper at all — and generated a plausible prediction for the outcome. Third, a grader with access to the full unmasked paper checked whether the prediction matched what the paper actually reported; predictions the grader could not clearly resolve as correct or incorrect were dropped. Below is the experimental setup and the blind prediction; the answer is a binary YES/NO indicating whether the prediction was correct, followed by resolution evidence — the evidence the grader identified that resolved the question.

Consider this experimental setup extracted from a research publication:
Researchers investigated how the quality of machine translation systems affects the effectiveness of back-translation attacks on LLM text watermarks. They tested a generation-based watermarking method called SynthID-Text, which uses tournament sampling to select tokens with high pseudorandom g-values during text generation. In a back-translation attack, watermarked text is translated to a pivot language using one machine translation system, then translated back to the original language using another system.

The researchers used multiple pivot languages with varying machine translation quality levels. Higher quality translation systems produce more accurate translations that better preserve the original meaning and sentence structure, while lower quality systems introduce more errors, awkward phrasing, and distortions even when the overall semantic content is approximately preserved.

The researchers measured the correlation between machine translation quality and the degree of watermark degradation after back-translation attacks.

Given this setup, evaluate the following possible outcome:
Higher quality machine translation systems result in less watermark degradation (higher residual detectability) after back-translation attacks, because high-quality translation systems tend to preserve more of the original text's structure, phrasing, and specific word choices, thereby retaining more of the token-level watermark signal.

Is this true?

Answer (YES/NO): YES